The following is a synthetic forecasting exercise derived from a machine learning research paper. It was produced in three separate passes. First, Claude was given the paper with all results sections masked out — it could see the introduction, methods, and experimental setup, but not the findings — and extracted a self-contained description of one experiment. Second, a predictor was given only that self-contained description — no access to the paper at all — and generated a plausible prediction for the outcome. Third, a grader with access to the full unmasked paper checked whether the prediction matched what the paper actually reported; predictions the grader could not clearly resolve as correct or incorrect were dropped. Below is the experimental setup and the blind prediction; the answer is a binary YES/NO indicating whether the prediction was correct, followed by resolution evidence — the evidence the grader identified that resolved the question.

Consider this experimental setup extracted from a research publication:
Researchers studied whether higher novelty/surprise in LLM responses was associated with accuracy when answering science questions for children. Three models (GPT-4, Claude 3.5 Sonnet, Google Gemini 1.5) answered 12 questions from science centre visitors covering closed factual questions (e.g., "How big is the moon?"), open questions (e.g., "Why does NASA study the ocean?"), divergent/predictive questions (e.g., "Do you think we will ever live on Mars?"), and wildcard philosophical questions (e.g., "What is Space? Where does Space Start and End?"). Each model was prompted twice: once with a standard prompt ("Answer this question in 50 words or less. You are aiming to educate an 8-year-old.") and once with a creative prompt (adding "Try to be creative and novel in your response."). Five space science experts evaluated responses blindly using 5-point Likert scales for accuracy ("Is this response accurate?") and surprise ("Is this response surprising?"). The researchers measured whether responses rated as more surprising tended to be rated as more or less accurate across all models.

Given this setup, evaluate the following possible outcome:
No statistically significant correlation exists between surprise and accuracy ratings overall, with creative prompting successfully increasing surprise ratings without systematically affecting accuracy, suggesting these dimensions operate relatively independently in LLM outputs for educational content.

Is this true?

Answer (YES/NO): NO